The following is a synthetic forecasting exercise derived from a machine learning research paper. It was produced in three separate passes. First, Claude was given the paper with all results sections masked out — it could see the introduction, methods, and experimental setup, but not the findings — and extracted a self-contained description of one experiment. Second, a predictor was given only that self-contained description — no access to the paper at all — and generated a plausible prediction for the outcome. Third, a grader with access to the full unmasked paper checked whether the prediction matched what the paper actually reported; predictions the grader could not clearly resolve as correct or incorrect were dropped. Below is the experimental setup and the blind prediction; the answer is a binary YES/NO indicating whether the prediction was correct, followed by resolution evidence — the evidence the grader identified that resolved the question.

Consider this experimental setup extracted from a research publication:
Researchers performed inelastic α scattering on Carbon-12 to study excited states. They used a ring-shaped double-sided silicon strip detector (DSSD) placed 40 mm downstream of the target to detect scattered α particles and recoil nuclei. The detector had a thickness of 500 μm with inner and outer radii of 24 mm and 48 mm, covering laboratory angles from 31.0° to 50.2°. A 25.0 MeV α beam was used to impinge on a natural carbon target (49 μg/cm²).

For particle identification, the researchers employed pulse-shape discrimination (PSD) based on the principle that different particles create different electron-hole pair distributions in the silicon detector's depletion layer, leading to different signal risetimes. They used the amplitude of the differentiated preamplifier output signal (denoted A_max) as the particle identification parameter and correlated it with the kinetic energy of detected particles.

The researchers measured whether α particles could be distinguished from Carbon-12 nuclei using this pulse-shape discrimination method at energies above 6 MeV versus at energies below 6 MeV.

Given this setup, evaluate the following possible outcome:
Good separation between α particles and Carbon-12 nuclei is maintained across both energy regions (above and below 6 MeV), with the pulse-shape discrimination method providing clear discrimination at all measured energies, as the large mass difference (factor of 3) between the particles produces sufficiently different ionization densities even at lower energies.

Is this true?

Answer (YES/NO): NO